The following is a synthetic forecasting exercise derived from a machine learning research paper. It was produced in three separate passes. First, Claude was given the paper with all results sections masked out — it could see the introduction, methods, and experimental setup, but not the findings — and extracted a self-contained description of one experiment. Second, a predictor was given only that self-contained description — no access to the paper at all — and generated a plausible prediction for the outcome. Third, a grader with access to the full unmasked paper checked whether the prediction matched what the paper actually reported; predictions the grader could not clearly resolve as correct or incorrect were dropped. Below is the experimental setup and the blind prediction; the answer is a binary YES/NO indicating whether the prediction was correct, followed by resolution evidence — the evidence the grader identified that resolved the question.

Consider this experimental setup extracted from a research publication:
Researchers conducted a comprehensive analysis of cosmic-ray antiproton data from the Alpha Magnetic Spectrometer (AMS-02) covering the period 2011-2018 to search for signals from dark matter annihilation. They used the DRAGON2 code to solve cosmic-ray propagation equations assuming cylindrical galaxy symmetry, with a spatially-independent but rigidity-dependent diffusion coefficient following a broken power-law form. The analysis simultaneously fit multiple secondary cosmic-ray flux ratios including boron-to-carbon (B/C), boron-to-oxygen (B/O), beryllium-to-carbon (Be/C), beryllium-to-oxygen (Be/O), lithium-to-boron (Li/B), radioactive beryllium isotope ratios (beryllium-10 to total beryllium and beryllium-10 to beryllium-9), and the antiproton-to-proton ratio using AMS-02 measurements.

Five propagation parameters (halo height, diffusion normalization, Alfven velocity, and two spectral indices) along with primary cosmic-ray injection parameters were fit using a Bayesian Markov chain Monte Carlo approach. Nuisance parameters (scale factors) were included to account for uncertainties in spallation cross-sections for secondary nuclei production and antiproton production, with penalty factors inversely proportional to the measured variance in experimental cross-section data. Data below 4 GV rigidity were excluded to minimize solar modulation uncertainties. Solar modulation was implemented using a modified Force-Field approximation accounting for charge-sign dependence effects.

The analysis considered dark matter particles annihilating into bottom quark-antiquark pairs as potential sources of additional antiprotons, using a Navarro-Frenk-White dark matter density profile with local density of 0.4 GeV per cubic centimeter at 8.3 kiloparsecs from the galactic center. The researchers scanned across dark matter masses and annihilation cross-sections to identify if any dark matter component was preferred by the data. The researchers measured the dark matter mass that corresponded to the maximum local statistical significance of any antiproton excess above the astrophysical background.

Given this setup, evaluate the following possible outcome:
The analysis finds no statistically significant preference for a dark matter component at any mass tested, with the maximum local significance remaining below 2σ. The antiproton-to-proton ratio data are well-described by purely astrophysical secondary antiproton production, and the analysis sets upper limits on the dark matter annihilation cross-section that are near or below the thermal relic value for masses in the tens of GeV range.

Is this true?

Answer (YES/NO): NO